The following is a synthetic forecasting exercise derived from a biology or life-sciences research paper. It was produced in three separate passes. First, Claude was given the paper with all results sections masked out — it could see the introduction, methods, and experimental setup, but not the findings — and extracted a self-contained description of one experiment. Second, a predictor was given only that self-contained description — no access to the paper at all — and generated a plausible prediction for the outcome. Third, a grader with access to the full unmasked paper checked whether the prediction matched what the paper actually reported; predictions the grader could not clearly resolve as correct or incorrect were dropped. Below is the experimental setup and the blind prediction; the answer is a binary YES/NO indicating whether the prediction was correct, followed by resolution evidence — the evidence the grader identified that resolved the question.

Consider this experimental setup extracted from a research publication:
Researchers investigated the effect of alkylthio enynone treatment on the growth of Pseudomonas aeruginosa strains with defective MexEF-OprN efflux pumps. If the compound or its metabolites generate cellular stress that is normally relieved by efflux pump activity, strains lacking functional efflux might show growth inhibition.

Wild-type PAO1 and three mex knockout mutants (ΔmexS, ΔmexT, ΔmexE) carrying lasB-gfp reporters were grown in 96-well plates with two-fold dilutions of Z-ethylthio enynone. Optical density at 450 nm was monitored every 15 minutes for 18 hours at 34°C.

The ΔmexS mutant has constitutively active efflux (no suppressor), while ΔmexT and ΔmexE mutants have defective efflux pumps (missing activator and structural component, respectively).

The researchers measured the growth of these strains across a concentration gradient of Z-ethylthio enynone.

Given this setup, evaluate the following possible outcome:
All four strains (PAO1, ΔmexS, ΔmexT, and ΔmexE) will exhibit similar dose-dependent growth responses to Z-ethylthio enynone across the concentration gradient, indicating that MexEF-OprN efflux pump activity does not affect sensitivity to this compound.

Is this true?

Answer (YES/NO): NO